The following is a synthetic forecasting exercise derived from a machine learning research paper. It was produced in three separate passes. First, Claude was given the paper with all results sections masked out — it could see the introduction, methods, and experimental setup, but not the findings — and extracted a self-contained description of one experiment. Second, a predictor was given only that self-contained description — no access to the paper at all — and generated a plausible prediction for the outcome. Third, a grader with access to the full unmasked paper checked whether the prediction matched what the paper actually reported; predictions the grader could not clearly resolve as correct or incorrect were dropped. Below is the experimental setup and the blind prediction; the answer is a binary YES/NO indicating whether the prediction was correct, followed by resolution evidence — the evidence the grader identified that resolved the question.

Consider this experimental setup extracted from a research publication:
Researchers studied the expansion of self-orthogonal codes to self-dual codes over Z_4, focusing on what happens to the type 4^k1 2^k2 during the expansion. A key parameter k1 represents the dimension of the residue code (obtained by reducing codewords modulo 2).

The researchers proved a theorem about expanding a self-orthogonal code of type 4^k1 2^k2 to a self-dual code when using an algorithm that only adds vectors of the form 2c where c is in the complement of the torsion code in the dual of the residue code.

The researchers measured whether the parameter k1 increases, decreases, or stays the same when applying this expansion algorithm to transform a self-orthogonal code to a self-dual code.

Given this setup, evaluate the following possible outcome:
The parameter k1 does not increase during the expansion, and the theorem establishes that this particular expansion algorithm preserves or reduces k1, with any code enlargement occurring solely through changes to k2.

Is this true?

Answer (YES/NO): NO